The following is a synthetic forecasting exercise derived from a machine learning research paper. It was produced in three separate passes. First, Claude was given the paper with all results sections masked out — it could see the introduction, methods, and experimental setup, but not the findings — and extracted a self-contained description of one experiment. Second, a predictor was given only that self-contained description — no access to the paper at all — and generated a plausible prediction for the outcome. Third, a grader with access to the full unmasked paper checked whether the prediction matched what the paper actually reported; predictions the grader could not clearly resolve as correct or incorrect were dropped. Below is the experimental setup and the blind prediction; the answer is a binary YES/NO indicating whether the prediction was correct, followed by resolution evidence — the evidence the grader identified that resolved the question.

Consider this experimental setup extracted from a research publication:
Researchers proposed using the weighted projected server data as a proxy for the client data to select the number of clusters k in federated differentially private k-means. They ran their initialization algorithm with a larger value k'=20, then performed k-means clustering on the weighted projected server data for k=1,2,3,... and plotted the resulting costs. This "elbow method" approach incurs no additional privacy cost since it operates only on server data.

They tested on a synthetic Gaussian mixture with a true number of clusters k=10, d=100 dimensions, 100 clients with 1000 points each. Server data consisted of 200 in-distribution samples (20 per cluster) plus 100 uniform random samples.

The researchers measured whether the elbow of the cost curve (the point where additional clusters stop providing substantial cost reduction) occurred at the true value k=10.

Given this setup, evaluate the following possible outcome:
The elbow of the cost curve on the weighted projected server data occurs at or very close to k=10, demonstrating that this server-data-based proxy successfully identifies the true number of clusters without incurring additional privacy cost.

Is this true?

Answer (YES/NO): YES